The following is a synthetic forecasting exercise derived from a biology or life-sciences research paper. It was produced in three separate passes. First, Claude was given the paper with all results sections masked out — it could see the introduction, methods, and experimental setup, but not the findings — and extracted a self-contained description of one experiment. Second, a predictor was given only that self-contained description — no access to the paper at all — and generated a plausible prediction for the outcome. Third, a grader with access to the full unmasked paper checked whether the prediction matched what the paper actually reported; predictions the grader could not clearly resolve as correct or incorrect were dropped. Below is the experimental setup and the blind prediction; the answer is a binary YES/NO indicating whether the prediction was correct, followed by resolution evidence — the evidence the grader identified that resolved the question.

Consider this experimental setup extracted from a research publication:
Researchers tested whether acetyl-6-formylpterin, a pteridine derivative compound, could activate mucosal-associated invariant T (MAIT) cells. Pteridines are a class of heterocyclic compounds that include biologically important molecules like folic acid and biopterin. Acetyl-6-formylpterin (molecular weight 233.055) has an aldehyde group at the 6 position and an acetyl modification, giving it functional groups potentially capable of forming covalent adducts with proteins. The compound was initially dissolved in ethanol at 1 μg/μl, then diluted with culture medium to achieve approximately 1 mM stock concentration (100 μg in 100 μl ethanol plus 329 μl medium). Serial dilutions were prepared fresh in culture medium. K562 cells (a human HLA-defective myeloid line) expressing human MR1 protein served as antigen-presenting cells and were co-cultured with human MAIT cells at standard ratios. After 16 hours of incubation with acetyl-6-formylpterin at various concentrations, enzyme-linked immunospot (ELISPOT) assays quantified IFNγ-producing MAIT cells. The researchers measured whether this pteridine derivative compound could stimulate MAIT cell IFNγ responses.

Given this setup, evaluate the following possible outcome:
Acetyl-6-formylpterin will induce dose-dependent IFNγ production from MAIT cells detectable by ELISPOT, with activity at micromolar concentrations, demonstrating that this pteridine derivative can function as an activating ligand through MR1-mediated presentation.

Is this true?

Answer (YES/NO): NO